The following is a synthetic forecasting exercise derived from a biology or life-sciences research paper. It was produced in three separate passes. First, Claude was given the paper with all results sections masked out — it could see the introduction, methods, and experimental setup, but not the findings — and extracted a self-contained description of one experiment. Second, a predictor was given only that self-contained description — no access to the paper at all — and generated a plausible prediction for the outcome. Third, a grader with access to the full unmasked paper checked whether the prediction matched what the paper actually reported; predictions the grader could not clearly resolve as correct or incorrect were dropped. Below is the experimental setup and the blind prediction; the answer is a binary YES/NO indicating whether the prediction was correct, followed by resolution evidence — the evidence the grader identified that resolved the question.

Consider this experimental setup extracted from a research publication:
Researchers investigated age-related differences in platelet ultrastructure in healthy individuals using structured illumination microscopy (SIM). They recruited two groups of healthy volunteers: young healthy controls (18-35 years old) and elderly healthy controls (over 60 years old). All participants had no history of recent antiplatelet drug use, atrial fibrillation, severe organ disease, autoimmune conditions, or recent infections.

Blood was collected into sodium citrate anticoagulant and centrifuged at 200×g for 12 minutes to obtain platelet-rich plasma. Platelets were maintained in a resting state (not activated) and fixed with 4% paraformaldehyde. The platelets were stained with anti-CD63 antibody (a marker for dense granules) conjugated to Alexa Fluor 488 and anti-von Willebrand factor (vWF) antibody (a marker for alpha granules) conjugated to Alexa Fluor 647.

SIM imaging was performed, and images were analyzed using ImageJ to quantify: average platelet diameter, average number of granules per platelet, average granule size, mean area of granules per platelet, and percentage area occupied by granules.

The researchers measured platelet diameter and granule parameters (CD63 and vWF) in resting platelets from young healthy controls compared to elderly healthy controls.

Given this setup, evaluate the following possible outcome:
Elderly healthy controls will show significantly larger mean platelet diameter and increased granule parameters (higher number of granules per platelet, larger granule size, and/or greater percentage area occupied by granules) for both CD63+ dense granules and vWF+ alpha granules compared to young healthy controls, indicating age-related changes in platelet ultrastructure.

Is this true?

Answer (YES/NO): NO